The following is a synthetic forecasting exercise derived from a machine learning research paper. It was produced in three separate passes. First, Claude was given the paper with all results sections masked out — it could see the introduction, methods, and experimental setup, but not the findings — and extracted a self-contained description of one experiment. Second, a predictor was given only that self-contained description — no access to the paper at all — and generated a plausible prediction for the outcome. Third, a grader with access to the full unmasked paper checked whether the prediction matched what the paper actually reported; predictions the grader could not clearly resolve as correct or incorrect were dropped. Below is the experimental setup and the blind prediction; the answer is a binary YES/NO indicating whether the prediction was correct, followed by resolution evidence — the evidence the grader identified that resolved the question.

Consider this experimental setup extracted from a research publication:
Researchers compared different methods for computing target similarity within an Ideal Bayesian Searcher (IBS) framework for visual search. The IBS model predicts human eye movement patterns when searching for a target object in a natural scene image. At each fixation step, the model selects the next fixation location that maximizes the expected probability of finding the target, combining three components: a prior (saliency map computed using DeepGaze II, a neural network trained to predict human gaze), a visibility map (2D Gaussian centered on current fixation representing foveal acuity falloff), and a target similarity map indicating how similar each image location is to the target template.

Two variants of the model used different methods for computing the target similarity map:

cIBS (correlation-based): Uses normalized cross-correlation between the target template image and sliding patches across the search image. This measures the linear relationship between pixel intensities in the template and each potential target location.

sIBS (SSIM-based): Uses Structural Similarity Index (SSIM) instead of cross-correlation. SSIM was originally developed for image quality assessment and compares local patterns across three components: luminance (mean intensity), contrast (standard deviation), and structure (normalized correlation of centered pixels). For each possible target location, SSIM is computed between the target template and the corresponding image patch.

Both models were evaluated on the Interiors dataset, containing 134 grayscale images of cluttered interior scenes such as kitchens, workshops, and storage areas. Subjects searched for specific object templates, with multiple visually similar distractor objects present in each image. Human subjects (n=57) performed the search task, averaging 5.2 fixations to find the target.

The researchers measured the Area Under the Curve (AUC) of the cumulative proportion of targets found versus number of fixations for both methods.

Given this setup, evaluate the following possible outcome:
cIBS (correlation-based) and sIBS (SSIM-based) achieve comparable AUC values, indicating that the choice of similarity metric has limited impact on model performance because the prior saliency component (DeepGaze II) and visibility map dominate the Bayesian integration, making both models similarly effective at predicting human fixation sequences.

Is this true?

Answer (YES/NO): NO